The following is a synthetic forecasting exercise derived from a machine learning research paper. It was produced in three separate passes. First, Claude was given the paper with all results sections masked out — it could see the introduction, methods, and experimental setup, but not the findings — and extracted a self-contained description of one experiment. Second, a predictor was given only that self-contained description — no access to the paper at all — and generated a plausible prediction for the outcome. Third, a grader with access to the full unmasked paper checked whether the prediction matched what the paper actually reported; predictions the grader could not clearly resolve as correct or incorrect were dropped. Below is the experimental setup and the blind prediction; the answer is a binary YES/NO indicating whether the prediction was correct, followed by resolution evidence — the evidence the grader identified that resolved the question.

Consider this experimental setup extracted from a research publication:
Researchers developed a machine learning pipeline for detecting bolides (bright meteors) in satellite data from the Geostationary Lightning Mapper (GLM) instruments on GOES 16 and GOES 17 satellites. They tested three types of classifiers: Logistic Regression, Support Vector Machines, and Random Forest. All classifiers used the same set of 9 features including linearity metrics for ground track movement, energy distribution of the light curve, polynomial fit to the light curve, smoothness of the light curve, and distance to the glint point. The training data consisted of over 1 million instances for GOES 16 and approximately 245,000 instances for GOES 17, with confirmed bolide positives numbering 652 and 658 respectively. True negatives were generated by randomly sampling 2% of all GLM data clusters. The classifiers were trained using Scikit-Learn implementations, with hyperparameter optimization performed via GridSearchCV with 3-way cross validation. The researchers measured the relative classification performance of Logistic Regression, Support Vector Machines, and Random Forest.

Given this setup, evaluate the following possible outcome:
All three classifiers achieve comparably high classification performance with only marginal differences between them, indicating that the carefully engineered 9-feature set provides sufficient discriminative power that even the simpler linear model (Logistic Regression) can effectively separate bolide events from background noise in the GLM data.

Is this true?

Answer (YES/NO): NO